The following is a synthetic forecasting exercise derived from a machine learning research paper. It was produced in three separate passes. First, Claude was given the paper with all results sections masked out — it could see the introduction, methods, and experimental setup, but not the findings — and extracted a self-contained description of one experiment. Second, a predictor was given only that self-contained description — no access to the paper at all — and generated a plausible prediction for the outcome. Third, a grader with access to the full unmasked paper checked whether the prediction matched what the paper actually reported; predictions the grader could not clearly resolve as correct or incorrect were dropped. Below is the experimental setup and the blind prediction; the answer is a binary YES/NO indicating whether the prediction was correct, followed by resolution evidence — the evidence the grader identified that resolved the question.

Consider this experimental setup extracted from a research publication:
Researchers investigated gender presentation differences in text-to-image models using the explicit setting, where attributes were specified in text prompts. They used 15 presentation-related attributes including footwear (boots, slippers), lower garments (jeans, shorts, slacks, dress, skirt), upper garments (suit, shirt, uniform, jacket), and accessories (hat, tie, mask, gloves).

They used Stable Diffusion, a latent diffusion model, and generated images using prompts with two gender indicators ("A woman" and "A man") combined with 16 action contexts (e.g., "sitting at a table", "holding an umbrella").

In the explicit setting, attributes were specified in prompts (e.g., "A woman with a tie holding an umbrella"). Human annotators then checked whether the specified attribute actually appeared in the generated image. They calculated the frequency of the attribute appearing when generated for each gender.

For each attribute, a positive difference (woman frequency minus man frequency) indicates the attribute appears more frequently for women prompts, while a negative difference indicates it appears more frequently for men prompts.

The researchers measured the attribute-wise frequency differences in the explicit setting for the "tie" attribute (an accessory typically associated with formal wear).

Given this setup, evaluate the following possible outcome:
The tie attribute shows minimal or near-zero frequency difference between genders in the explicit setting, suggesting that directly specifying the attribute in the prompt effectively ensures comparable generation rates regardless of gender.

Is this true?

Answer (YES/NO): NO